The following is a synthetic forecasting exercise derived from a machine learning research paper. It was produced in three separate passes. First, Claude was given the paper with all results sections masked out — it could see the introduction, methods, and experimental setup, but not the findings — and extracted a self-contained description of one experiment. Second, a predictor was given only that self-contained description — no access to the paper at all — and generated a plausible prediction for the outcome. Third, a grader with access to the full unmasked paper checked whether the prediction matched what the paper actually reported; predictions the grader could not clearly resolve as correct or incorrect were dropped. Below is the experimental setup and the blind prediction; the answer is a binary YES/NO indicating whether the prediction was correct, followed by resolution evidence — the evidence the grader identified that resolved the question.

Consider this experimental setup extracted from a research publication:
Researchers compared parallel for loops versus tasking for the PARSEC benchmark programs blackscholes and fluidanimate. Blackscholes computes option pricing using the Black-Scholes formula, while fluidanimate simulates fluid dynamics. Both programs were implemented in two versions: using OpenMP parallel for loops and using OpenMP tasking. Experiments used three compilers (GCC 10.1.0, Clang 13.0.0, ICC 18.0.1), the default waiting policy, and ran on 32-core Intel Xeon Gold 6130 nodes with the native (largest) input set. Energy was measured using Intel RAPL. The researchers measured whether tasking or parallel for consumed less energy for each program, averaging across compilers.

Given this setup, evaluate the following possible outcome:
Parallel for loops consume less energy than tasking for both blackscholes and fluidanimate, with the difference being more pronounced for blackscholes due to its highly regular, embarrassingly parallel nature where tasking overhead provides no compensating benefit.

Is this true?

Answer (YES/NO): NO